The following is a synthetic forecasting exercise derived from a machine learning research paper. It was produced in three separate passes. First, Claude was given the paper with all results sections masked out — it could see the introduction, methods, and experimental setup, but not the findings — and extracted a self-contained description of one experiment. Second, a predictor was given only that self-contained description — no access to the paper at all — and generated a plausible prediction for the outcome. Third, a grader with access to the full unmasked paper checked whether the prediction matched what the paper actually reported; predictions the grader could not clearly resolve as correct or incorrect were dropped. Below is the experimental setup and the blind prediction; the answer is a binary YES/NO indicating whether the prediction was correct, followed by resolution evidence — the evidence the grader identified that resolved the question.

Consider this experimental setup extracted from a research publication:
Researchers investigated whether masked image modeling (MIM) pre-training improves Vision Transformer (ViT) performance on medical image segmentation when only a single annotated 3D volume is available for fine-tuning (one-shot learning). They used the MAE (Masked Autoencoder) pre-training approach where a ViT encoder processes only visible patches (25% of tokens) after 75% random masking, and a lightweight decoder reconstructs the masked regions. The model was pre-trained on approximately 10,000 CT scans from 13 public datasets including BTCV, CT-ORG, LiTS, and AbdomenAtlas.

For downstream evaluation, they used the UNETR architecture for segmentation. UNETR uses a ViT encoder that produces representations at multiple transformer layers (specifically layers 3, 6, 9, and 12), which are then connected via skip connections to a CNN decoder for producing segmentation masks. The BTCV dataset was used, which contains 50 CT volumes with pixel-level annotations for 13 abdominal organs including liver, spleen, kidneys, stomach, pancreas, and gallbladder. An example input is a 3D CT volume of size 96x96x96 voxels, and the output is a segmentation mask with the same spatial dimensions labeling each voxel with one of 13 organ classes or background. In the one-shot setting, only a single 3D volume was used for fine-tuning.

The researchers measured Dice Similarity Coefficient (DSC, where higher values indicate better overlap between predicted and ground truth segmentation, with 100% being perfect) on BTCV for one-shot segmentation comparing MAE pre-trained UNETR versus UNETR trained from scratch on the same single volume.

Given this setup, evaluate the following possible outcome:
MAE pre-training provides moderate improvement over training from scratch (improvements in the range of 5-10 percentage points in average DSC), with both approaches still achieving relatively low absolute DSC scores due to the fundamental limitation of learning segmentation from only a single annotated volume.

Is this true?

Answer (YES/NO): NO